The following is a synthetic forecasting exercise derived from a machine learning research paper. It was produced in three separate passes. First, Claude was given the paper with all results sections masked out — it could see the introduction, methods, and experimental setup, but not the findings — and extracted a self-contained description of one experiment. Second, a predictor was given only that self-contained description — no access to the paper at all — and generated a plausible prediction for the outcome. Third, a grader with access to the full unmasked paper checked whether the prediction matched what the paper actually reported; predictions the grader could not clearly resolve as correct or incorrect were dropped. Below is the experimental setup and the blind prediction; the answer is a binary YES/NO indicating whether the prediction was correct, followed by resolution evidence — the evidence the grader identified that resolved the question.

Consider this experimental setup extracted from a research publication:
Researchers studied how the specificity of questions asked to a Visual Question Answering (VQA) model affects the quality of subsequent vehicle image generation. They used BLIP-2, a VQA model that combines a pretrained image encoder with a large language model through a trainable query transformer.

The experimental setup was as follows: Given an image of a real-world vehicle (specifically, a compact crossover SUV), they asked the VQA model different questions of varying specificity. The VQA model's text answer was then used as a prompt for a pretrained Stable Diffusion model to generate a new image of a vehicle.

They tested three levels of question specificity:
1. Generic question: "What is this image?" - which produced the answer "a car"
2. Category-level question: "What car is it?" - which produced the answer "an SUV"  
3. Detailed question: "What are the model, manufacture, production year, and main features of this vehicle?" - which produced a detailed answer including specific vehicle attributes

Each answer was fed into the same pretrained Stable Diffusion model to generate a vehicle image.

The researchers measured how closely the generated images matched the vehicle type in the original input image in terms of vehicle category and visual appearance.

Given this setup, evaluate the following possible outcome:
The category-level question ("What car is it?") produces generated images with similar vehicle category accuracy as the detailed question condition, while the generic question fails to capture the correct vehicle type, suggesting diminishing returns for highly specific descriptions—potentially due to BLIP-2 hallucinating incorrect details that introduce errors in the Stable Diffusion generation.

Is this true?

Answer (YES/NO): NO